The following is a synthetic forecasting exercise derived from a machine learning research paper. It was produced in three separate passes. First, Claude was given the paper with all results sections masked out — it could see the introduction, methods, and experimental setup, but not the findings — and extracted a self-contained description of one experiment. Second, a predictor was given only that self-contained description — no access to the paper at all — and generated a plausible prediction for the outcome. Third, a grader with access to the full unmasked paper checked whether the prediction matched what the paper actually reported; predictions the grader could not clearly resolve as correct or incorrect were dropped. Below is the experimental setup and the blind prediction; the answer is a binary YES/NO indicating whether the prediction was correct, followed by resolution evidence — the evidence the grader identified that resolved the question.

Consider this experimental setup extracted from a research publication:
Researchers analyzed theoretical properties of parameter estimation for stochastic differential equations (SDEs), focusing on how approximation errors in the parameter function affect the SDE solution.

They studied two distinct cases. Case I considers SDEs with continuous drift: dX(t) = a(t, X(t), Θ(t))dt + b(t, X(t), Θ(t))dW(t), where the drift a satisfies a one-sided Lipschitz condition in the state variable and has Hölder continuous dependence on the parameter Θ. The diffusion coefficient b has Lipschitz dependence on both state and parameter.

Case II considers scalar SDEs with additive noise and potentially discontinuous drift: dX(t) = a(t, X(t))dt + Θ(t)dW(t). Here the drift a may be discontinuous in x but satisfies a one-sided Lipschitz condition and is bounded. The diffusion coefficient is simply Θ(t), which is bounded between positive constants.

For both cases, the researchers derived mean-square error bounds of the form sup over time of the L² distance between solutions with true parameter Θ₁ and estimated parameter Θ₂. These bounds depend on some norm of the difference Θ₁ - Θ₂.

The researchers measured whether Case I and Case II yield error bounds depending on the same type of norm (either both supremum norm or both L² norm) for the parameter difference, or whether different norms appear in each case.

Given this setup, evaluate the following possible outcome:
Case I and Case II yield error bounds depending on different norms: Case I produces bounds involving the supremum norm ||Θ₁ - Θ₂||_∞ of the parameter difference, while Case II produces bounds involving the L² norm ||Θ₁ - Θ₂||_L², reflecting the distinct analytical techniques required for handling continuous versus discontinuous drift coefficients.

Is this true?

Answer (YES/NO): YES